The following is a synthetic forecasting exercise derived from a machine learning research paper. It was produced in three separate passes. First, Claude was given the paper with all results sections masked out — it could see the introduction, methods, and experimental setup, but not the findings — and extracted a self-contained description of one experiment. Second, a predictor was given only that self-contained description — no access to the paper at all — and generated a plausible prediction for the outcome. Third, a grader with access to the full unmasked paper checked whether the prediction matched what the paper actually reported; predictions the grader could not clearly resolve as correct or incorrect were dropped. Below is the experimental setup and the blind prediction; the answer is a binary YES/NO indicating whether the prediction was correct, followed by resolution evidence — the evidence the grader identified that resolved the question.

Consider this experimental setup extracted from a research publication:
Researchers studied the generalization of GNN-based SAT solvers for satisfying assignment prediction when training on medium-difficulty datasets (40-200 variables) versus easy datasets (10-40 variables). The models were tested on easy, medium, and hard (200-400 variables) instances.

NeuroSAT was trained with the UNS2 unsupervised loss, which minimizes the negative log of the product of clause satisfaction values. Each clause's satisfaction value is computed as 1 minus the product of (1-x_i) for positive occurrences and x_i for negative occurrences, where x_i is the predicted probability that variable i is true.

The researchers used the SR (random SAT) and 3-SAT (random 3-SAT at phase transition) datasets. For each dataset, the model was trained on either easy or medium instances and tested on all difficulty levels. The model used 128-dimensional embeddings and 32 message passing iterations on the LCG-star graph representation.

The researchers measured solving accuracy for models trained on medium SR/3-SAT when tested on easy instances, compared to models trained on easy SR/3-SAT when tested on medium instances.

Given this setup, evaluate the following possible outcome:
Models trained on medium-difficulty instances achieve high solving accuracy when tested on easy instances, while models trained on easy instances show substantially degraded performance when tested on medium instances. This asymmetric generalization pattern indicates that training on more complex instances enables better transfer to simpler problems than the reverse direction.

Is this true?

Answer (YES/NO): YES